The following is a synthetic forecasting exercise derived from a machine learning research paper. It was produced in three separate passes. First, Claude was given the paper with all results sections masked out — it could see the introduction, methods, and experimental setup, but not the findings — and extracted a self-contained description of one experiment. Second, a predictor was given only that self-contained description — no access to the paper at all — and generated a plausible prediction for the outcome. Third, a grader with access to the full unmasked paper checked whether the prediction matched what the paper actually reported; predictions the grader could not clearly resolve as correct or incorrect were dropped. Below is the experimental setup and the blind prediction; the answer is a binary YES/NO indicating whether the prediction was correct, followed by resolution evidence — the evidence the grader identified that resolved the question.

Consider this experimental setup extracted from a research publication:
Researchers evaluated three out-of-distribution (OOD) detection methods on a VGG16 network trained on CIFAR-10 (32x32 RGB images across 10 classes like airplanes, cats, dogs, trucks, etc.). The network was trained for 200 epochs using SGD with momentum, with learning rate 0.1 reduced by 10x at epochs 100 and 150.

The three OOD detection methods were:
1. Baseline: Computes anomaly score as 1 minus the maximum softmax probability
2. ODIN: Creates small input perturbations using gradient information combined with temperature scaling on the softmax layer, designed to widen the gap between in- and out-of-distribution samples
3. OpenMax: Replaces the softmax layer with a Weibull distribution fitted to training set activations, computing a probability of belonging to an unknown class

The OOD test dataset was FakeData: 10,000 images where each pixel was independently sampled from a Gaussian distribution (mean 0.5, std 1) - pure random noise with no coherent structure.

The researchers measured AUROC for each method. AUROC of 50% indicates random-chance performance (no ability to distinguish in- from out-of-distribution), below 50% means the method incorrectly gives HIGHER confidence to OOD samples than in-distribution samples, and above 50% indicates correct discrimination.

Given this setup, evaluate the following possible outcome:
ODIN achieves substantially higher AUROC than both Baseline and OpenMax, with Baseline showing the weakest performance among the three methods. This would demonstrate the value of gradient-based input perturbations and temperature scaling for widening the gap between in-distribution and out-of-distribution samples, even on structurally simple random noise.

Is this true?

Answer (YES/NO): NO